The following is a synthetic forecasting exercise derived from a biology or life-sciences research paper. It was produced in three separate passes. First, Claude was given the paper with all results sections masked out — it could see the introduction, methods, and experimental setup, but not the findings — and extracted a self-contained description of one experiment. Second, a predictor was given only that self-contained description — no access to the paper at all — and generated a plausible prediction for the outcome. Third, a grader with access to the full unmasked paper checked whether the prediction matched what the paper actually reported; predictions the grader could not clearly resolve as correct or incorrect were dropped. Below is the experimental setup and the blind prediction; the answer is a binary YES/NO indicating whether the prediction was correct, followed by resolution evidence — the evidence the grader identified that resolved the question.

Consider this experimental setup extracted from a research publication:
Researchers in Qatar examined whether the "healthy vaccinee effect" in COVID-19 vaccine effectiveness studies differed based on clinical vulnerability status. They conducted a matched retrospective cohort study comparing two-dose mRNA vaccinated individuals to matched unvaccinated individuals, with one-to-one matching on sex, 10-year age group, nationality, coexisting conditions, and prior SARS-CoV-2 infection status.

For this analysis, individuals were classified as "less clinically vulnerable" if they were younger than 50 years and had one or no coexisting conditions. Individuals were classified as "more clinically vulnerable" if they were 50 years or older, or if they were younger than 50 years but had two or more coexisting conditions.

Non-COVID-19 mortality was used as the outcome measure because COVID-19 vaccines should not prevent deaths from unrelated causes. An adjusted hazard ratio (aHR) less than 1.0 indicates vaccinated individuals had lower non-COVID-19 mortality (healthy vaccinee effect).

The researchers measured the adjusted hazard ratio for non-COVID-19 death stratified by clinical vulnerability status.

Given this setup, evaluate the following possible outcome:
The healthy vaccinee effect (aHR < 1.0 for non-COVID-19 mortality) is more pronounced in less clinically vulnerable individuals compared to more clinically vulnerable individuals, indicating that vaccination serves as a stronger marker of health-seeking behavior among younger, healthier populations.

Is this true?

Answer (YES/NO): NO